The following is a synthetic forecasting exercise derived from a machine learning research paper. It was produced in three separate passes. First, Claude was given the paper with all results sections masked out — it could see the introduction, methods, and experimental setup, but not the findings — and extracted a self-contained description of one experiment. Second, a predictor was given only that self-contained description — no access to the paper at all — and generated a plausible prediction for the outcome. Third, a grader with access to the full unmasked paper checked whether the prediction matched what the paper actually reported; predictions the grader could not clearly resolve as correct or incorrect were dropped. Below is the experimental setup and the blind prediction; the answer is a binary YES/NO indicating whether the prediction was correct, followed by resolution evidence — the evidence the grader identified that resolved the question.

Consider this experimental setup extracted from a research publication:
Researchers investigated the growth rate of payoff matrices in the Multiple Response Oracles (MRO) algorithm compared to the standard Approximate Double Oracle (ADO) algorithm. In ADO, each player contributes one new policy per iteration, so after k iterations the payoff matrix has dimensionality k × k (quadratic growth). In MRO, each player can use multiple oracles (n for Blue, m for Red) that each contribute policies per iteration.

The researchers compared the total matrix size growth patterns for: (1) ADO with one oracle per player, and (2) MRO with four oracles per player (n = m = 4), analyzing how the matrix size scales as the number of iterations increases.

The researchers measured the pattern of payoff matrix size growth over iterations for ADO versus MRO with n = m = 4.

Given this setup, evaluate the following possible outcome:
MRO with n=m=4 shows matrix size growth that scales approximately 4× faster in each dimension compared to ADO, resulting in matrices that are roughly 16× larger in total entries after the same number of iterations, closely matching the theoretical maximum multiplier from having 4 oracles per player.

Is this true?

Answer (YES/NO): NO